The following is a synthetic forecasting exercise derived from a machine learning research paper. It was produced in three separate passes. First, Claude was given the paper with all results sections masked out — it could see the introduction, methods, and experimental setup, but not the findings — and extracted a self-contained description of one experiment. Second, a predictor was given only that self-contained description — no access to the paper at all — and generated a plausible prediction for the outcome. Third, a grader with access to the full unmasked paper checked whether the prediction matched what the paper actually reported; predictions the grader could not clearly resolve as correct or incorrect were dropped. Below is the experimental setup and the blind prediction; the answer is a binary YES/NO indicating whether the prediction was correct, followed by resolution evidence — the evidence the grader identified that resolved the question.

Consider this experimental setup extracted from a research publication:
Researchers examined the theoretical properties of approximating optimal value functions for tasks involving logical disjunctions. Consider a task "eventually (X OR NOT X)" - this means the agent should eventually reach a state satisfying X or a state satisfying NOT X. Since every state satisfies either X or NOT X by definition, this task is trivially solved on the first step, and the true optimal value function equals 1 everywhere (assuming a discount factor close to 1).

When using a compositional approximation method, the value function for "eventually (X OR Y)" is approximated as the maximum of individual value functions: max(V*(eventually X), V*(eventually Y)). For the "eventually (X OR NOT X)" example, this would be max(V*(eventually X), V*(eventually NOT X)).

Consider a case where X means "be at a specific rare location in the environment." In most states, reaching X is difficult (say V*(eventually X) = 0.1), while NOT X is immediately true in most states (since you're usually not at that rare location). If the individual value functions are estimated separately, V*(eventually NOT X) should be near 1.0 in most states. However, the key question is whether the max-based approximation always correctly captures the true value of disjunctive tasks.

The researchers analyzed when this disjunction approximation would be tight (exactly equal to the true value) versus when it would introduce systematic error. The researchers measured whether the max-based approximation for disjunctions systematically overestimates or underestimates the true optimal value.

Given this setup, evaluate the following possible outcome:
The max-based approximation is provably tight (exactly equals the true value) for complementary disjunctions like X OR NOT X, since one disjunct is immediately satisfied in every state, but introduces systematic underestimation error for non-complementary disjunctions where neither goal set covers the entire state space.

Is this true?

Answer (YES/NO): NO